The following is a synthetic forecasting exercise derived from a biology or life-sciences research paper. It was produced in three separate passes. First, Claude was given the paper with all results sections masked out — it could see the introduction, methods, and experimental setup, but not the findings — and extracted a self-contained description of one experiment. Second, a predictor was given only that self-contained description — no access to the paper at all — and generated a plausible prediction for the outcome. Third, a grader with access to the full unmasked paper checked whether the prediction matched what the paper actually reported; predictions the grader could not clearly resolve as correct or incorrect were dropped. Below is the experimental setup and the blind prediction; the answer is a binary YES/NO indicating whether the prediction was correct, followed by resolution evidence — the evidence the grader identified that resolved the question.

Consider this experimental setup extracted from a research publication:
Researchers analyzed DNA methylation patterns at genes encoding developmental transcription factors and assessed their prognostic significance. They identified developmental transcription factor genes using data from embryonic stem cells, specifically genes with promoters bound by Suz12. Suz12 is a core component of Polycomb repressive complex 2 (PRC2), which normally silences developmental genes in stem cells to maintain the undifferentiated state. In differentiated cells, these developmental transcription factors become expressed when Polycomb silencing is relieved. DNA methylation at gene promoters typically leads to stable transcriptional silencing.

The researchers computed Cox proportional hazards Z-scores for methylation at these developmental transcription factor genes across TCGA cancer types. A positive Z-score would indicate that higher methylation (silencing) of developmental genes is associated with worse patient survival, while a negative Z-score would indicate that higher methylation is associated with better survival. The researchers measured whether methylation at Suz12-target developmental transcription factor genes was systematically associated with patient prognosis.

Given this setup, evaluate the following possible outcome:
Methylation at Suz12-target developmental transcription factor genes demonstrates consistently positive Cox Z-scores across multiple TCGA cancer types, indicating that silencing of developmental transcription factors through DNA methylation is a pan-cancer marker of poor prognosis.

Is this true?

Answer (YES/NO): YES